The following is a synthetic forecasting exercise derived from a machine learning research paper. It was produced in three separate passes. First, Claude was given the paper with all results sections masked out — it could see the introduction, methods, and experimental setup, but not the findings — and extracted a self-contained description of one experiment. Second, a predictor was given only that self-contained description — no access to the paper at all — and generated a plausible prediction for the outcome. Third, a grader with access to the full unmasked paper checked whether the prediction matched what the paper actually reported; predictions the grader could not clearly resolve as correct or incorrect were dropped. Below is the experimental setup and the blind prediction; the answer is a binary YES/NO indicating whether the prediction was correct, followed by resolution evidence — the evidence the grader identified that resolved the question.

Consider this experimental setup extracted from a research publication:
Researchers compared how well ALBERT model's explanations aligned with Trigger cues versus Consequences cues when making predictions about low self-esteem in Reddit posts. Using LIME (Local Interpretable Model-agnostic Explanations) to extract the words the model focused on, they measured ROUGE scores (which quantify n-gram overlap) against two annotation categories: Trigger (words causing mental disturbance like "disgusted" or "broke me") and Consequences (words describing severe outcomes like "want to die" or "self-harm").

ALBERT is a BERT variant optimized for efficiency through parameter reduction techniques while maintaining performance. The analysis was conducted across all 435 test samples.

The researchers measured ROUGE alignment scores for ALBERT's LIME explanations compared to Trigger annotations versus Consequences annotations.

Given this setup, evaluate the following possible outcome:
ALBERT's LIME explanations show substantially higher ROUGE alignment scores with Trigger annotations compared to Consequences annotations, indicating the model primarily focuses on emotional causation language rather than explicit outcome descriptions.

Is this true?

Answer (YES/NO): YES